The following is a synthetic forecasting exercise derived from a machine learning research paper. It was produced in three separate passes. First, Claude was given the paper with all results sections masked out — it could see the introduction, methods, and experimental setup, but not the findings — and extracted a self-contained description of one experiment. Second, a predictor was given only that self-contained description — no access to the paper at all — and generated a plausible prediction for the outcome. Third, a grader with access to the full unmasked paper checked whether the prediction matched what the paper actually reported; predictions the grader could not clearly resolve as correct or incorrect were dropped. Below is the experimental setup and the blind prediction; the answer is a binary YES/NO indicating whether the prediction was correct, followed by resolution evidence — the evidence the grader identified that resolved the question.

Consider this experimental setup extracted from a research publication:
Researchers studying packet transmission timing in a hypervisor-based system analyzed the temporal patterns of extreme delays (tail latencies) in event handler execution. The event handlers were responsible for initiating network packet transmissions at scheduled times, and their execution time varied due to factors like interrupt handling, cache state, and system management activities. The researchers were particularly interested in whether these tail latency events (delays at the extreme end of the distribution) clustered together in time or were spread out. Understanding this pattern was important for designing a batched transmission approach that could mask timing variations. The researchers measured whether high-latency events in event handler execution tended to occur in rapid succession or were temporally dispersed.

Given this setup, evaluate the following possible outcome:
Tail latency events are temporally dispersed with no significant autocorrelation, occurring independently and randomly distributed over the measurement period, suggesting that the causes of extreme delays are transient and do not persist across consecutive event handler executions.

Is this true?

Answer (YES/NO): YES